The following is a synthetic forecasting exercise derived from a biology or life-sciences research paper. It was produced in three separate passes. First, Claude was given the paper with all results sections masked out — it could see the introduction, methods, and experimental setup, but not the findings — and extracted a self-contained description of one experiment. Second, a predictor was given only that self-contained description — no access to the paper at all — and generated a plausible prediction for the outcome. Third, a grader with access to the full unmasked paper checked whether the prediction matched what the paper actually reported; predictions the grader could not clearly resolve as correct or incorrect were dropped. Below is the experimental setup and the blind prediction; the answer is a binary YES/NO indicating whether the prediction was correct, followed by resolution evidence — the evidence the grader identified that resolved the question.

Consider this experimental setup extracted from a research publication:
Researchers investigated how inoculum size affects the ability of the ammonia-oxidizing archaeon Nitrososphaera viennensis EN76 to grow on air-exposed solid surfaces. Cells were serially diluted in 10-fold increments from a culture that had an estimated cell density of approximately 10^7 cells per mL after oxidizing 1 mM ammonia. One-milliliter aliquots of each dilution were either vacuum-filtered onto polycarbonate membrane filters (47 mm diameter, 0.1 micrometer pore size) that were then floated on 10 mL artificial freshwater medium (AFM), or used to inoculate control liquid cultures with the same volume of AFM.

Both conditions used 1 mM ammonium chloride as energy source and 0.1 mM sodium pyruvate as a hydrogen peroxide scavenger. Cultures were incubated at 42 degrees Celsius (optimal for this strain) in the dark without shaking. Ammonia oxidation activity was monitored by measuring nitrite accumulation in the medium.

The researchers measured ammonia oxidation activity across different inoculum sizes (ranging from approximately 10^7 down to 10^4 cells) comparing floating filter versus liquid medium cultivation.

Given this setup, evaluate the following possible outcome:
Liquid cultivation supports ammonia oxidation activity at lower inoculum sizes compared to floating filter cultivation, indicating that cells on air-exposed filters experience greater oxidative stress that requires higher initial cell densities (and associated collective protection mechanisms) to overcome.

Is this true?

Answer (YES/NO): YES